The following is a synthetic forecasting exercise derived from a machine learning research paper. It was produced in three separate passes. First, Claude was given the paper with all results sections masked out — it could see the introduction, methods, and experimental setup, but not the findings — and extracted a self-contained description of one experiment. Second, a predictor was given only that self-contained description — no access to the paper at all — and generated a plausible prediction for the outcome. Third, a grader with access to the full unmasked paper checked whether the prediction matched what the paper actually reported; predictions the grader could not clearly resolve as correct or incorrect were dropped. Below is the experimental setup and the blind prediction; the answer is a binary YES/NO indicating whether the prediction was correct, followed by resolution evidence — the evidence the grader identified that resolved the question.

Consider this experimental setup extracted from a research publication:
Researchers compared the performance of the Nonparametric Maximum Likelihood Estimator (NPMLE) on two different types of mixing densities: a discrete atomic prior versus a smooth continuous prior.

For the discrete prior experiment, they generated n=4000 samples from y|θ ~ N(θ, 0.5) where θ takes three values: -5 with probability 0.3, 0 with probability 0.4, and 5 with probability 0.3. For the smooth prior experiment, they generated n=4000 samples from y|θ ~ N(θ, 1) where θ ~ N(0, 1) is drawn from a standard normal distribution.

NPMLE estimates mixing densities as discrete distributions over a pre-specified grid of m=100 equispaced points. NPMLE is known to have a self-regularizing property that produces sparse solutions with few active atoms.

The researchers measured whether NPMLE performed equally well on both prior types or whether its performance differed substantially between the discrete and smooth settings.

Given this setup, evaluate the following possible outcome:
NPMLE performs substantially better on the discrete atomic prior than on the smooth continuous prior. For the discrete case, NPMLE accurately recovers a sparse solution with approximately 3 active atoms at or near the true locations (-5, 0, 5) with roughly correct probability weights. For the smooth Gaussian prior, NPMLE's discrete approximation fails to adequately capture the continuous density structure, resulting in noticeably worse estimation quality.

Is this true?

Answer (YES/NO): YES